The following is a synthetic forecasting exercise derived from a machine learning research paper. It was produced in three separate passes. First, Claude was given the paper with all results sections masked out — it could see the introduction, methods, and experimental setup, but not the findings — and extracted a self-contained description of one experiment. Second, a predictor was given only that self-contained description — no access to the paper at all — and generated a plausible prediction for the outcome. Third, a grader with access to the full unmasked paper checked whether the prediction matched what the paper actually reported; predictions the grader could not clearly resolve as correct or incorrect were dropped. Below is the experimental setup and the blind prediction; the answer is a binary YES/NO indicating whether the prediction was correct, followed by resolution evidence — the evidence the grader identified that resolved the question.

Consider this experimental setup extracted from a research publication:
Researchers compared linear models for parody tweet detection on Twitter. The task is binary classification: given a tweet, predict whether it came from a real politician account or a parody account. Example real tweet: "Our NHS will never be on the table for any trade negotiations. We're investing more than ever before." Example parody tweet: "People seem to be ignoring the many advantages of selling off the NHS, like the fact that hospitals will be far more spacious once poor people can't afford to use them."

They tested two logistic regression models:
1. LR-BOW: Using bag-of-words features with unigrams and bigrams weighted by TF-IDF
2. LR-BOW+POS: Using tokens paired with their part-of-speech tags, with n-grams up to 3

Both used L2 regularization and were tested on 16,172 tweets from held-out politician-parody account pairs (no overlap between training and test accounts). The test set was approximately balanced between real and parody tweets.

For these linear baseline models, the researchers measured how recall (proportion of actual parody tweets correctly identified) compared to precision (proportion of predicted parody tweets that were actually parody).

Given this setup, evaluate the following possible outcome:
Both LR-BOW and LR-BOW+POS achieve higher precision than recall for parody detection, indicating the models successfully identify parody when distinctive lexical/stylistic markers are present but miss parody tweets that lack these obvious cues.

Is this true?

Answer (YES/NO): NO